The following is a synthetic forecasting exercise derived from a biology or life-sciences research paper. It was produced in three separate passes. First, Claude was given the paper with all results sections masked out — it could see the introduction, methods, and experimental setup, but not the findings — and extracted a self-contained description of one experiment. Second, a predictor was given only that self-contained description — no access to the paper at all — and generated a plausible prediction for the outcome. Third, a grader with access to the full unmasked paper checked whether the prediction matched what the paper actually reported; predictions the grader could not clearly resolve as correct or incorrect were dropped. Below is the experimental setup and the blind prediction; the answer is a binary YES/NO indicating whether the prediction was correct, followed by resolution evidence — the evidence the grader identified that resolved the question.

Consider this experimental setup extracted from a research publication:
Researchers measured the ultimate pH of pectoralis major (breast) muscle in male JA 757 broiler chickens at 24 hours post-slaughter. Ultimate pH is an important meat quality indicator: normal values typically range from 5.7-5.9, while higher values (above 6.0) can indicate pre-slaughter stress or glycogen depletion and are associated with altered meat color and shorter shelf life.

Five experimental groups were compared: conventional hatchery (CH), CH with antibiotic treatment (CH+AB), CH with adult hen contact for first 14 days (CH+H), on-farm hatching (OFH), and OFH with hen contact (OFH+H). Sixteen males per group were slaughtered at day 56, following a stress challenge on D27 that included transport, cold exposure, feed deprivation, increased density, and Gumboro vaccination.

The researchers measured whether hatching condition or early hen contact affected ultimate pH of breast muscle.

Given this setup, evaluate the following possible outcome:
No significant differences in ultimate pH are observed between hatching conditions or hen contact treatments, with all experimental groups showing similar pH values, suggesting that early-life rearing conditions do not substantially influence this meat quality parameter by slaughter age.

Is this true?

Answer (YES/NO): YES